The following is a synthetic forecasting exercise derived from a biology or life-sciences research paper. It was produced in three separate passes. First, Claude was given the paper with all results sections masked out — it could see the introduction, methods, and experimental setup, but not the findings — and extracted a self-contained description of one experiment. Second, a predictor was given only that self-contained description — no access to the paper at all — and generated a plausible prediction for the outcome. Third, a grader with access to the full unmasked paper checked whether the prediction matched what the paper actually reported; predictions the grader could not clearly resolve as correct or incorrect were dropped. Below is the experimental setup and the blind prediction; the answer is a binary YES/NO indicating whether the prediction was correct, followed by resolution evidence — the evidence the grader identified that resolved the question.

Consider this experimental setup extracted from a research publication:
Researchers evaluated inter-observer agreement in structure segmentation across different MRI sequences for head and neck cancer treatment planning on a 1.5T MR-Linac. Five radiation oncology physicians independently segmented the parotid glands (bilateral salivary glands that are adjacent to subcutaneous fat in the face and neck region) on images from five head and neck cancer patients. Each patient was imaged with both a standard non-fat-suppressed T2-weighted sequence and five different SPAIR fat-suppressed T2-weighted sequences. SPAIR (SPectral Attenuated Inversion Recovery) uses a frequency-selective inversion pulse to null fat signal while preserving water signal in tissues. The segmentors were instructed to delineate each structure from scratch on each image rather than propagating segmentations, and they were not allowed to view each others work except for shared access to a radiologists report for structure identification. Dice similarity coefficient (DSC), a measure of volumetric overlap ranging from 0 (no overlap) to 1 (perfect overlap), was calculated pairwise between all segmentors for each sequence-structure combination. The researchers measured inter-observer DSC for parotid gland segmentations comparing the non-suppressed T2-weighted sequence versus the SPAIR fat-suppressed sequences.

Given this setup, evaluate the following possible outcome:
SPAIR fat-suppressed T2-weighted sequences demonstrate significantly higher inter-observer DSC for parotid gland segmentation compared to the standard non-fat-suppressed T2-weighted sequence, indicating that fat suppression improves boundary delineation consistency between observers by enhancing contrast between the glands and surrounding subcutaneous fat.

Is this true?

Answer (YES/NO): YES